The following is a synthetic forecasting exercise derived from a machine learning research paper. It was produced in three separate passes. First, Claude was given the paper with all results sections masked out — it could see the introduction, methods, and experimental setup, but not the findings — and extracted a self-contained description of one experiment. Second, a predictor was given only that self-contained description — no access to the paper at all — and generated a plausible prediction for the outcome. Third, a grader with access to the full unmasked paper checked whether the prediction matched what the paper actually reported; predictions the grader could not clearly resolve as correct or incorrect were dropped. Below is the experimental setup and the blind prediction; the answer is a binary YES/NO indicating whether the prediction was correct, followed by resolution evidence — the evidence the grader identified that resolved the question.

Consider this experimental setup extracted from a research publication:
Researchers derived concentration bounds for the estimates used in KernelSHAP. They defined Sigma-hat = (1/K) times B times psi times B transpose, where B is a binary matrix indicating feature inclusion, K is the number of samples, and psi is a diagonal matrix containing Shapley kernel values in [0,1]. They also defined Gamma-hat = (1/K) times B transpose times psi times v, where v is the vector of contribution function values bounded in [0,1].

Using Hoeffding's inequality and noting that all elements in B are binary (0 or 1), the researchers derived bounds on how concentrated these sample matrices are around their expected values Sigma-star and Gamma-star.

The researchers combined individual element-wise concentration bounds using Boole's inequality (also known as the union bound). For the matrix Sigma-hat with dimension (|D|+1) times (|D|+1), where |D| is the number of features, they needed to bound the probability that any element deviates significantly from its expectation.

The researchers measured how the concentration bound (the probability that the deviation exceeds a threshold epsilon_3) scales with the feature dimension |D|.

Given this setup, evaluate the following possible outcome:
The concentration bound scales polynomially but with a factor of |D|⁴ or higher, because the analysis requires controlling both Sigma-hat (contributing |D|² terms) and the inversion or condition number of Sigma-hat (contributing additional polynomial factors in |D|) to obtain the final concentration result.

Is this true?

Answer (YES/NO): NO